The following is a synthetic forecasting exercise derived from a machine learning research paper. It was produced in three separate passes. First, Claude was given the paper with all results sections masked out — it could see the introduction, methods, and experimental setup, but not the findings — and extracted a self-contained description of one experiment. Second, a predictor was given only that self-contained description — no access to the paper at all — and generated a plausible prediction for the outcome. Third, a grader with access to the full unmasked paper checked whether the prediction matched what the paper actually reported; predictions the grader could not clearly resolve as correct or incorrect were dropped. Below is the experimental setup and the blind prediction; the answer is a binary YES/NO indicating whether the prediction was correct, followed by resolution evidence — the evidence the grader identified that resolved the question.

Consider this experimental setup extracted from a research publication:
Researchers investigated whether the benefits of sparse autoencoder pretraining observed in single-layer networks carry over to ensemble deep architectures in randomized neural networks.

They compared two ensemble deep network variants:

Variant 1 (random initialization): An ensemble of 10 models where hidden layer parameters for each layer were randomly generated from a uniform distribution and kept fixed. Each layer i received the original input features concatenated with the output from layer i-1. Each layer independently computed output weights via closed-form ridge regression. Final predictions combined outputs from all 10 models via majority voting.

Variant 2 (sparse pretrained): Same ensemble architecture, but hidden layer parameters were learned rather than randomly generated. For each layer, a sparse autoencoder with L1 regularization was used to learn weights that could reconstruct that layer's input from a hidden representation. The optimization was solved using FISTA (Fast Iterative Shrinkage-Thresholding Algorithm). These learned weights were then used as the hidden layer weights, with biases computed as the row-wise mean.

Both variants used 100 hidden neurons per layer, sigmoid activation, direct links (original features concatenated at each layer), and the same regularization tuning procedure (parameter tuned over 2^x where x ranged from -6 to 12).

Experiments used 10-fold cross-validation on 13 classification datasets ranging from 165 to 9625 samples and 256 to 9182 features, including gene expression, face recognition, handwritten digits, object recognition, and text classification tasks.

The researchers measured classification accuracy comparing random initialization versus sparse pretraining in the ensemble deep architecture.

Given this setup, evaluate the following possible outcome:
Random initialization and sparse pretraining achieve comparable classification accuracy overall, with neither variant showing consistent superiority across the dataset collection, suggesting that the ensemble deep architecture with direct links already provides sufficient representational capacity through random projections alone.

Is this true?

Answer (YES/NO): NO